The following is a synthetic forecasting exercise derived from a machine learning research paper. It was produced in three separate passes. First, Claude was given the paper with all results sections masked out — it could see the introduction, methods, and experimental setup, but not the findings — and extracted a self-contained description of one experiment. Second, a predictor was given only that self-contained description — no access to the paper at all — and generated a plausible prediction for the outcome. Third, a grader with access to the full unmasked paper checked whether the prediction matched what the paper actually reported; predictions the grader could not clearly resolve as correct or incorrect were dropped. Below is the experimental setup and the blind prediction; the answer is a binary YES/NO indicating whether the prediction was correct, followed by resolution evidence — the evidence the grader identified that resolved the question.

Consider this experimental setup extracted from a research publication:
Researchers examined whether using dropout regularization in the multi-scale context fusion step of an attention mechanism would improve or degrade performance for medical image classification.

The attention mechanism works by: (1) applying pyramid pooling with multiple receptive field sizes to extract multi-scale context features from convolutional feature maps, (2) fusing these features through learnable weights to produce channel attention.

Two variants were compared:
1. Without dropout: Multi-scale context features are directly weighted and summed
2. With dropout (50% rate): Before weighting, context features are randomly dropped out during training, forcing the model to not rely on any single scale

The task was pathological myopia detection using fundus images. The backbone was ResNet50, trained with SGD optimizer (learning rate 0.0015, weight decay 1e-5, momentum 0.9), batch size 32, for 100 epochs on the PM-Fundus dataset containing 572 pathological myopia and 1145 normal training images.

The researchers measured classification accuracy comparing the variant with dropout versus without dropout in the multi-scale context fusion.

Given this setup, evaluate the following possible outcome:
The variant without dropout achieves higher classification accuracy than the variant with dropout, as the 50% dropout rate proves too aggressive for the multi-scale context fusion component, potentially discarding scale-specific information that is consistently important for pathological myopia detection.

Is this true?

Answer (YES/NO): YES